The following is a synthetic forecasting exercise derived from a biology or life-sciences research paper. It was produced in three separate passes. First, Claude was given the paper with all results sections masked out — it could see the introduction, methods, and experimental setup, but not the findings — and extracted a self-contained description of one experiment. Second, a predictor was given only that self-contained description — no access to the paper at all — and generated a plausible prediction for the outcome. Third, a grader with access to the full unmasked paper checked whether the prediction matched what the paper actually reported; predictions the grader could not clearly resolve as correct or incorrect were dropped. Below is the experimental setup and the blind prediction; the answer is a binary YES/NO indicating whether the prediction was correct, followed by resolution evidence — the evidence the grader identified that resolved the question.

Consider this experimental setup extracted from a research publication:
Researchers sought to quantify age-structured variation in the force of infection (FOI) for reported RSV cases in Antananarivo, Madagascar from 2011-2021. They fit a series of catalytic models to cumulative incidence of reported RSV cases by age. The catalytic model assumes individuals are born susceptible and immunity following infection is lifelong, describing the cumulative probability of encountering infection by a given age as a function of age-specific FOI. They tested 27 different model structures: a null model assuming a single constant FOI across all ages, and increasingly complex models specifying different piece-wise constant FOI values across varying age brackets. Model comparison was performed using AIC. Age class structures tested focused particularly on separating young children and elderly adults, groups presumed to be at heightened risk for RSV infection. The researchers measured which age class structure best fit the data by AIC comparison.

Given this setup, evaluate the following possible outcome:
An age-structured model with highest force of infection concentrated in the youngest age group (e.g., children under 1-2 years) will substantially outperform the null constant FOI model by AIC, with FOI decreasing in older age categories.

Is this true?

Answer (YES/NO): NO